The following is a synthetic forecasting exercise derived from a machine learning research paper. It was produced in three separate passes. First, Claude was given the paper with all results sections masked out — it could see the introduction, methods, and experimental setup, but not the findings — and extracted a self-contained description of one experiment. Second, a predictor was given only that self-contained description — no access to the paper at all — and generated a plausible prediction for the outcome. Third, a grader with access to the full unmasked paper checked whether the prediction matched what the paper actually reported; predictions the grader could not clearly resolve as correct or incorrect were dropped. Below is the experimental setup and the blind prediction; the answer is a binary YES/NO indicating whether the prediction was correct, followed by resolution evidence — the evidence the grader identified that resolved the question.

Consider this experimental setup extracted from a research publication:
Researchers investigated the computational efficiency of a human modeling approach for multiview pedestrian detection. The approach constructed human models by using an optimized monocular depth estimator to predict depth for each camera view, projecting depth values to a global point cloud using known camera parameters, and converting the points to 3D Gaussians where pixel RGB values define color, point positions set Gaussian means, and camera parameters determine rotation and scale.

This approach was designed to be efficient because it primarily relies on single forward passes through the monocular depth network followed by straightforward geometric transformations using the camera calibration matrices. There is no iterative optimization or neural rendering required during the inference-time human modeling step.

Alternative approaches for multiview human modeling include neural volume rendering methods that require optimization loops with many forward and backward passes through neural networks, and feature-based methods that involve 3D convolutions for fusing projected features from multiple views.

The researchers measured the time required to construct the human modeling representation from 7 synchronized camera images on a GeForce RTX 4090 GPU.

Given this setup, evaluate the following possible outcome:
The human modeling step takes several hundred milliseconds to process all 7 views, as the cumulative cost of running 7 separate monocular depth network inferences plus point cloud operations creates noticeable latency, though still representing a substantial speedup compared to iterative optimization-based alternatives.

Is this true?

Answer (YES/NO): NO